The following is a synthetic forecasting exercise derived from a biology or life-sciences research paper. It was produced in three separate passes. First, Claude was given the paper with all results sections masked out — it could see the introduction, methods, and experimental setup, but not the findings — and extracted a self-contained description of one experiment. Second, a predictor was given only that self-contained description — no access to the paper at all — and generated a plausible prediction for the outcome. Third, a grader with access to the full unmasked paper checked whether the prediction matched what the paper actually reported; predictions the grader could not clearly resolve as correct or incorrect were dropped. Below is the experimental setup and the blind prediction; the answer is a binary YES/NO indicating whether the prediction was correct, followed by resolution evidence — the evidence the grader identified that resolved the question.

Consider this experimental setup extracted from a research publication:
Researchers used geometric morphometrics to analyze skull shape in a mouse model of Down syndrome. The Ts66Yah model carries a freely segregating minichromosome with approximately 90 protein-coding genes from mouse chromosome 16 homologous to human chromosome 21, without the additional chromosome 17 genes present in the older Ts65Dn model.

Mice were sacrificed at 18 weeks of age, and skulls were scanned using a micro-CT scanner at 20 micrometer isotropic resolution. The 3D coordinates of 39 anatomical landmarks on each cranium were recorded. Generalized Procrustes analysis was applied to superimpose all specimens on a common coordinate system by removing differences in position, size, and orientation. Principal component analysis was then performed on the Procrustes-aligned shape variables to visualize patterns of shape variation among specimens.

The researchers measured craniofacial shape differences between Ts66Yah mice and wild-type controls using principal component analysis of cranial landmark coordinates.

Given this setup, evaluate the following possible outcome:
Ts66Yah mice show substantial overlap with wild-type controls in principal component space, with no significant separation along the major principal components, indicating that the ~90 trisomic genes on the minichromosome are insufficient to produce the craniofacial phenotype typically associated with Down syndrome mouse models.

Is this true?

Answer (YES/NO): NO